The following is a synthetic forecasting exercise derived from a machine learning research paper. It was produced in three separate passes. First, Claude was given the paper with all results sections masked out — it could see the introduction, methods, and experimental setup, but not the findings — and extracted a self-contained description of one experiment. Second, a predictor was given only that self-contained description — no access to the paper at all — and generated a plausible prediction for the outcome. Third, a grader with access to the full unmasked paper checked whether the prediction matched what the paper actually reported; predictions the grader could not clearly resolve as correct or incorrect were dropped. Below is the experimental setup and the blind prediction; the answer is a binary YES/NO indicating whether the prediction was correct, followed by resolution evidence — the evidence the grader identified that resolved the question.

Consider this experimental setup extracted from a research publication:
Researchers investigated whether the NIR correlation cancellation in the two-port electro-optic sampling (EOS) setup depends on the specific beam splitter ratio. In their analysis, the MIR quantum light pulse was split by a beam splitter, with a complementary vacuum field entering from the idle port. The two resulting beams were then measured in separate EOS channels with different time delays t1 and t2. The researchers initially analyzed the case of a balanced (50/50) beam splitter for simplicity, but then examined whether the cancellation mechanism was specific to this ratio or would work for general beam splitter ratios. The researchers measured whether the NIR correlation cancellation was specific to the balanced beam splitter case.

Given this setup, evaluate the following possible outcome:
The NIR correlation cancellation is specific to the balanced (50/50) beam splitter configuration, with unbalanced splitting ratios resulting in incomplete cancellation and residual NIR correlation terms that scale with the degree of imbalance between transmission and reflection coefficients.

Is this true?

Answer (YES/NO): NO